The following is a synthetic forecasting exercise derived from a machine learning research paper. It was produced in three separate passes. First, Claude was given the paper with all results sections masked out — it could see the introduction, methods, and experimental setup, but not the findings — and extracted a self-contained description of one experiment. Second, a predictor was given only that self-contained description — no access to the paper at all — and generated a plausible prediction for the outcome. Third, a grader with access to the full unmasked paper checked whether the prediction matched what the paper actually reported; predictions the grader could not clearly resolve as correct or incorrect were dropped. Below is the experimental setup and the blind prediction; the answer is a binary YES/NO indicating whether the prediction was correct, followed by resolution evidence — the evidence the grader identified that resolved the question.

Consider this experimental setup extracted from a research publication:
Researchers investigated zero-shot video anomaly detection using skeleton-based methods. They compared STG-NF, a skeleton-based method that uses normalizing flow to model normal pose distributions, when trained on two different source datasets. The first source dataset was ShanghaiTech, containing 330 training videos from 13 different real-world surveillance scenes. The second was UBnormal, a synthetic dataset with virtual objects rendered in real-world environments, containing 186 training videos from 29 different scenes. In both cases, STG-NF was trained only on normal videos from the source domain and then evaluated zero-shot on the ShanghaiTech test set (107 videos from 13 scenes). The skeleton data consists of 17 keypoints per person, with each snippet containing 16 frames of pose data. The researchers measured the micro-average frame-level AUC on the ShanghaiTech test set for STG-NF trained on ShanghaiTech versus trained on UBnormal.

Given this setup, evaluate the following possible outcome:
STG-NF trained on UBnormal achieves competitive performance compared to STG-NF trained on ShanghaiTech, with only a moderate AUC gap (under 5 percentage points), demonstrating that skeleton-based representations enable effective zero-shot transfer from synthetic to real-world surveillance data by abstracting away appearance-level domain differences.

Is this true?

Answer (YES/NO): YES